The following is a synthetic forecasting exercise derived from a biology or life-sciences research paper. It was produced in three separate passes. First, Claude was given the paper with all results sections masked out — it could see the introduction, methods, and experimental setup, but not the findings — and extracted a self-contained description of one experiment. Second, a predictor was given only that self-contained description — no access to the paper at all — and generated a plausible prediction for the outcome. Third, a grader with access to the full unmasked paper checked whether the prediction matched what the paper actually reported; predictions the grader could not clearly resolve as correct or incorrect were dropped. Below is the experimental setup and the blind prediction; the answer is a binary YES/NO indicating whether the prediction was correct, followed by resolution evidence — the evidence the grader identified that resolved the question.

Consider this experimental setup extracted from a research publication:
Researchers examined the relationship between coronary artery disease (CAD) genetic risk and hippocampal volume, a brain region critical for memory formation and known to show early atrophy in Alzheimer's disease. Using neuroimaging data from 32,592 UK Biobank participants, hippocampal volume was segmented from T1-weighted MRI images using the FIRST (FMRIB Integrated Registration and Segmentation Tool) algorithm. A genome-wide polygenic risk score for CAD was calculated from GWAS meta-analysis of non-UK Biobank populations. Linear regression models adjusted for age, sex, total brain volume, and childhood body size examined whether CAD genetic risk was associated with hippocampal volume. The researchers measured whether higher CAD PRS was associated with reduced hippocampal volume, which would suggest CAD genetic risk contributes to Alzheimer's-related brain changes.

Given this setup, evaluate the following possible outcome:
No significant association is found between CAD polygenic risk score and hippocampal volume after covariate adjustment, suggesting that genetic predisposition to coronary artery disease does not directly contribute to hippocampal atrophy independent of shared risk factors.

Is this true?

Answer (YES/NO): YES